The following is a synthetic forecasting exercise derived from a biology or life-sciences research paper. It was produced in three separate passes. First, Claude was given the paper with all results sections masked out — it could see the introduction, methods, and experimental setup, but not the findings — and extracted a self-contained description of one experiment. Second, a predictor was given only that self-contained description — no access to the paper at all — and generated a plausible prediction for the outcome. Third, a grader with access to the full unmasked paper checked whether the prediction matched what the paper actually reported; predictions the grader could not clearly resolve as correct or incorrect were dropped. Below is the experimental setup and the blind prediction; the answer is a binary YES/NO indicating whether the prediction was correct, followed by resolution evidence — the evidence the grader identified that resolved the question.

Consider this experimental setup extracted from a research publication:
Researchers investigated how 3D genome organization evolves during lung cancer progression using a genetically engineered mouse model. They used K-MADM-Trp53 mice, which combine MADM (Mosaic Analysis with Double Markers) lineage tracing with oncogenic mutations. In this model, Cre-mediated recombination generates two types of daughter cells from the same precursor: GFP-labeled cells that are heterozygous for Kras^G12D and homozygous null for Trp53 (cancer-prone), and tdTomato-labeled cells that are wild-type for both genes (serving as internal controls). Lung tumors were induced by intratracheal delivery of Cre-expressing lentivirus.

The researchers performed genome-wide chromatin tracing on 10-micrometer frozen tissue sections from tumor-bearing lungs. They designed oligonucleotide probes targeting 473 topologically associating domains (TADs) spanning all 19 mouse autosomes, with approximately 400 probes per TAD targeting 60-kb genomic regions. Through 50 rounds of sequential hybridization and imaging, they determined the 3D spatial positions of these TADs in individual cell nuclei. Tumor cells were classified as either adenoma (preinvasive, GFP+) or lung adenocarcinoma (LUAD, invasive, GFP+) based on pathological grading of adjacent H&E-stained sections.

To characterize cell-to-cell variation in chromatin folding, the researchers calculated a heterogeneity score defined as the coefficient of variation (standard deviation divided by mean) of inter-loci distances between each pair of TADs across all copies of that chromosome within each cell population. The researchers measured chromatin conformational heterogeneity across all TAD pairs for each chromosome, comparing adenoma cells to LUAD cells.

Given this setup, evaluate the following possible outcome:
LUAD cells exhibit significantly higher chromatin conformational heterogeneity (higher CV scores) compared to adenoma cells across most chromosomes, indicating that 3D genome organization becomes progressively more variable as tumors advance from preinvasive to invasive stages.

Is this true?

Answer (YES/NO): NO